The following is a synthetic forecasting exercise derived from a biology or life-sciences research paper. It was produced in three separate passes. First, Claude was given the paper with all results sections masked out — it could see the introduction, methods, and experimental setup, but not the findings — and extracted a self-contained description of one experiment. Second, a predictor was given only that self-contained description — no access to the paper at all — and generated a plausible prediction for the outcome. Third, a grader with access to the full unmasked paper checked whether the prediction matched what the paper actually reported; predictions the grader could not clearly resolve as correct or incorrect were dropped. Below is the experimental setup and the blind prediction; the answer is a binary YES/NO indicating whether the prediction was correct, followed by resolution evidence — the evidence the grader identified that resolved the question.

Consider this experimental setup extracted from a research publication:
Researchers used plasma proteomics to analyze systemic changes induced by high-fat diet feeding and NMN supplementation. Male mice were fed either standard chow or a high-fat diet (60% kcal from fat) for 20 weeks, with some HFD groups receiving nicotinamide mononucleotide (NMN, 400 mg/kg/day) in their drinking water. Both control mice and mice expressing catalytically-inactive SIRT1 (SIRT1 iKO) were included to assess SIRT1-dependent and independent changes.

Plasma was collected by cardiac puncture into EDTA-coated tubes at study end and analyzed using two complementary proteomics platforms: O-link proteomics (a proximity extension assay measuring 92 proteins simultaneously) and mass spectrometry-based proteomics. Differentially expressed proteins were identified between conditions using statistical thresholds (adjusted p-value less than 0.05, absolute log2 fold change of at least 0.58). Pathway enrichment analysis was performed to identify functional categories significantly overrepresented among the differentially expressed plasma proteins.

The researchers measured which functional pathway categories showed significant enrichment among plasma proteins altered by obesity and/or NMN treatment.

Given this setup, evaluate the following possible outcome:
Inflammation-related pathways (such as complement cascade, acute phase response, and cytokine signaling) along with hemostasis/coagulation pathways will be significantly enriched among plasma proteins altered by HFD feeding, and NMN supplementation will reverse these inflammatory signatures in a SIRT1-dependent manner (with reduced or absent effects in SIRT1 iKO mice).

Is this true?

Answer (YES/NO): NO